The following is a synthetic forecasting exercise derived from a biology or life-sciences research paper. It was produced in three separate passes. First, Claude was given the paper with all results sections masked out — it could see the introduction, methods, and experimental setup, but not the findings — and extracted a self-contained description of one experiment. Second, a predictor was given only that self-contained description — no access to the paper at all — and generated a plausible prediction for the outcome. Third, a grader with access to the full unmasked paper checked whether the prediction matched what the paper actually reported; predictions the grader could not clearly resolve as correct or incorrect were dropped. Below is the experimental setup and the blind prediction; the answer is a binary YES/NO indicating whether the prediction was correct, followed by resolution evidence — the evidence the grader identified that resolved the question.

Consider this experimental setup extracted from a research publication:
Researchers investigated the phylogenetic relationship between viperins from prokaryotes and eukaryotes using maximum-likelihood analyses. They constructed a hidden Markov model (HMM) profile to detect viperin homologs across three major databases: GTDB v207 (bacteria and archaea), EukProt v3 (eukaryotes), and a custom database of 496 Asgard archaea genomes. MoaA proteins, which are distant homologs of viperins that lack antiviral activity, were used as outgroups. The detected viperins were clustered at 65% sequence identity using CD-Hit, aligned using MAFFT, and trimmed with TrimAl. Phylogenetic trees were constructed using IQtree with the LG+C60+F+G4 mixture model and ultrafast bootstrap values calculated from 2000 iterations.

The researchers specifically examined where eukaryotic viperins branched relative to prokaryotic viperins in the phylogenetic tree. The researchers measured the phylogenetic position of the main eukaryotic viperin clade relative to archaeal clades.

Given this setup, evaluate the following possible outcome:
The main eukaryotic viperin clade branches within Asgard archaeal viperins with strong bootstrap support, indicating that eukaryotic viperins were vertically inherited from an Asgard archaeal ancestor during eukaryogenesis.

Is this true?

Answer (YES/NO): NO